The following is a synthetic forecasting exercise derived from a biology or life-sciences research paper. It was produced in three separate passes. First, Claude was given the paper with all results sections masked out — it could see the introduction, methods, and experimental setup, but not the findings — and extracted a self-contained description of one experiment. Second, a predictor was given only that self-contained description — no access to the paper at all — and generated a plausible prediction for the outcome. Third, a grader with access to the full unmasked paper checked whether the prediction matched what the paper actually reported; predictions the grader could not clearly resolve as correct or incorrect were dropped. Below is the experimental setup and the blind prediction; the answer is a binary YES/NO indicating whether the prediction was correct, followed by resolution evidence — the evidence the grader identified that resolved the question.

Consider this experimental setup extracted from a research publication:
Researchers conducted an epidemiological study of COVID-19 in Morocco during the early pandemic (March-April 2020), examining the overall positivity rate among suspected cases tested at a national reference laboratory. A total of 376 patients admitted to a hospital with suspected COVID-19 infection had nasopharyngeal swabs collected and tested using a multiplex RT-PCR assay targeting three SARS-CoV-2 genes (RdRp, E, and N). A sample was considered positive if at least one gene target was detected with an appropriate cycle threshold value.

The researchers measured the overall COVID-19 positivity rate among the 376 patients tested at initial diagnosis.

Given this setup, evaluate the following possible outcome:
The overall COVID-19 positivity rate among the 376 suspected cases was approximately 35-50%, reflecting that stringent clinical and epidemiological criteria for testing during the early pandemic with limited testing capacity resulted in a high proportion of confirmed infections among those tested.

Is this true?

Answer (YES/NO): YES